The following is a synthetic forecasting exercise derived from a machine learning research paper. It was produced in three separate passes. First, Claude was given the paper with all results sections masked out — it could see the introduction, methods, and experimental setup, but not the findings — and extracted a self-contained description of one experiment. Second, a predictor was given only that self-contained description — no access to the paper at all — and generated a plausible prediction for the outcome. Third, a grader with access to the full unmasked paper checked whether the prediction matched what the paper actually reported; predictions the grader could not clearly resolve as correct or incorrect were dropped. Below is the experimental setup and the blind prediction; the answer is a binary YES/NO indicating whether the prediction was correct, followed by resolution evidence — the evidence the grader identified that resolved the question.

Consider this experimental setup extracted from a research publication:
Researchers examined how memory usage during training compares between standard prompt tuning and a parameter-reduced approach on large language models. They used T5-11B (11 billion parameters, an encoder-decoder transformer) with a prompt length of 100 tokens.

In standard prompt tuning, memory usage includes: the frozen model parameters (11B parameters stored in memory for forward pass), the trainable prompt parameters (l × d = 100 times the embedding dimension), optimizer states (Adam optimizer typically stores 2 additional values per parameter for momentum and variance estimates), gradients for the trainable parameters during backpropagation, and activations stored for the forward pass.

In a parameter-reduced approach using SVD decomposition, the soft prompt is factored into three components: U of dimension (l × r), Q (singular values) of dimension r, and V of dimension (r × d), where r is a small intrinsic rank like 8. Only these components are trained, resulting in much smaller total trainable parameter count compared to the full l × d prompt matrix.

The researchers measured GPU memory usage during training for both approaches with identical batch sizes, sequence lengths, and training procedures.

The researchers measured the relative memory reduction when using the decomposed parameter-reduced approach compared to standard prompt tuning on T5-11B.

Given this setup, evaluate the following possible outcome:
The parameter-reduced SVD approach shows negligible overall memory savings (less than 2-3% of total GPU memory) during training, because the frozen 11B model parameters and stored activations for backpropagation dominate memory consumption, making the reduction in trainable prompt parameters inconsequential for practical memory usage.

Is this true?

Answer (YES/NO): NO